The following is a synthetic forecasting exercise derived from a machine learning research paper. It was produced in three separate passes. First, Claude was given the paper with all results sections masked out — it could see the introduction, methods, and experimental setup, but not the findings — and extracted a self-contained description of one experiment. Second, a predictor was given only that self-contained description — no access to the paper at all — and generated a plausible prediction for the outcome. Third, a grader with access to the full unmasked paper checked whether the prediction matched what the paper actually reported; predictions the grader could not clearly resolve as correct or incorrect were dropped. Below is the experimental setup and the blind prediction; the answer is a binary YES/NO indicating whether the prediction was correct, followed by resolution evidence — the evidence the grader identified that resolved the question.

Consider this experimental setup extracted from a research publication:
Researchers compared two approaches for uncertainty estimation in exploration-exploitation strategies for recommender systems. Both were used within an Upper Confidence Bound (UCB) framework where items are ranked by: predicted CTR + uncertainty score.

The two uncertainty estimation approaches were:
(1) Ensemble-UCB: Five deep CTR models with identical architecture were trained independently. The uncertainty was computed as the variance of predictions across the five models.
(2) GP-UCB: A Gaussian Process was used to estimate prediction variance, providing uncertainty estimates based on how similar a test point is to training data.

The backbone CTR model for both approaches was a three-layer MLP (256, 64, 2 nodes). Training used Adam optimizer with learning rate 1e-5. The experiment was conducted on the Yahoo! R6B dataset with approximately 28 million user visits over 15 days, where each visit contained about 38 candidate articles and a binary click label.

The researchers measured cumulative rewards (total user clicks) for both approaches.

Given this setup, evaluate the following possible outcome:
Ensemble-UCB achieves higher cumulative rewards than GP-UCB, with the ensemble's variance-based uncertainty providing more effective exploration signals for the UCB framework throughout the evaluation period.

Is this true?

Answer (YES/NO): NO